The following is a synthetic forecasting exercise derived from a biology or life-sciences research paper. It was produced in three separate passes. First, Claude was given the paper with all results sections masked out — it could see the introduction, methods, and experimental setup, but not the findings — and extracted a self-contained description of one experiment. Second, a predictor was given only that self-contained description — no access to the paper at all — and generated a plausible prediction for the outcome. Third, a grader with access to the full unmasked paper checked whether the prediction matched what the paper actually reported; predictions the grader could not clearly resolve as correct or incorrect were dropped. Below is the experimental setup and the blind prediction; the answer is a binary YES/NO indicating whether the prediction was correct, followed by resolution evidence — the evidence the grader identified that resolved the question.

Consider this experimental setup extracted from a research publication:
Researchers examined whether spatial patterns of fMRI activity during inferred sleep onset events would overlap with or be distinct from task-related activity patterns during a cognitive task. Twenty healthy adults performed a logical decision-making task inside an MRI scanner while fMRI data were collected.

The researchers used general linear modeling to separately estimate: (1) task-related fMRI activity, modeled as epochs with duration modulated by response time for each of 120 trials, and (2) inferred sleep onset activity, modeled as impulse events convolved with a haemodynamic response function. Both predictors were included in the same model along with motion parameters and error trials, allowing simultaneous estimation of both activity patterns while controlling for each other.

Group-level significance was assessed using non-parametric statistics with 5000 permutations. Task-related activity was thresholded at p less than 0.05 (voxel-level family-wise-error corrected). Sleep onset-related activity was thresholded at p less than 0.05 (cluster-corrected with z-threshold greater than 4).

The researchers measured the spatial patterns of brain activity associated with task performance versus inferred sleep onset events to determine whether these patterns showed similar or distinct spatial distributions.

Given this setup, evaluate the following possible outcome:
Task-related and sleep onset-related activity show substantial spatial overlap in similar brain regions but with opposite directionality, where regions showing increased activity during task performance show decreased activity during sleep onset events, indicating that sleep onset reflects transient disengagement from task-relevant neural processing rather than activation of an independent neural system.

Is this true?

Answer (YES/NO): NO